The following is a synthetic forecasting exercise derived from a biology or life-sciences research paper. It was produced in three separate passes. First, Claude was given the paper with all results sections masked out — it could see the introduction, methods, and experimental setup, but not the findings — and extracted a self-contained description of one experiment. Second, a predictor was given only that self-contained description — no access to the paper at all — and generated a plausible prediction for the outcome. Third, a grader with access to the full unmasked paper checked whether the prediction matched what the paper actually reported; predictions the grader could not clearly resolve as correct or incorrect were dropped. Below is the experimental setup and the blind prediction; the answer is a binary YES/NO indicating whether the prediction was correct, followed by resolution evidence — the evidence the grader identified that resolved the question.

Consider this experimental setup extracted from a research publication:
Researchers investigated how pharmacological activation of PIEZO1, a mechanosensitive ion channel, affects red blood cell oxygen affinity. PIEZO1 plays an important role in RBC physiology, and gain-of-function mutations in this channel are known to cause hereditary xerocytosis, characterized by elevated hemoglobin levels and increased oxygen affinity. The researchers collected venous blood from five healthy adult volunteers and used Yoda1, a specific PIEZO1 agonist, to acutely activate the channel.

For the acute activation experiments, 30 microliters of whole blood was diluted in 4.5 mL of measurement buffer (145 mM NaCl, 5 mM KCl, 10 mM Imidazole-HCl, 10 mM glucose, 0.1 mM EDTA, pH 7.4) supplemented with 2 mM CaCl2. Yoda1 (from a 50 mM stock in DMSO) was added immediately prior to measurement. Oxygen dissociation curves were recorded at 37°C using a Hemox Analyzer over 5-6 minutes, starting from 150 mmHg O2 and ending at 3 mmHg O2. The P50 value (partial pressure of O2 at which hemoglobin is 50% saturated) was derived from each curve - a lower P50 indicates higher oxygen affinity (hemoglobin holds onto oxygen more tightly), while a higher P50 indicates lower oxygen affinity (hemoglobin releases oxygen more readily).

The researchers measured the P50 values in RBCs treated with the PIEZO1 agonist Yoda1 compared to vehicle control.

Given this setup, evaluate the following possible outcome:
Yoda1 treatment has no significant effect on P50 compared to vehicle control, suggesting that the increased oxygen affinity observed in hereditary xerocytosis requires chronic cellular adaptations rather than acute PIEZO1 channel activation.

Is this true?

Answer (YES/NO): NO